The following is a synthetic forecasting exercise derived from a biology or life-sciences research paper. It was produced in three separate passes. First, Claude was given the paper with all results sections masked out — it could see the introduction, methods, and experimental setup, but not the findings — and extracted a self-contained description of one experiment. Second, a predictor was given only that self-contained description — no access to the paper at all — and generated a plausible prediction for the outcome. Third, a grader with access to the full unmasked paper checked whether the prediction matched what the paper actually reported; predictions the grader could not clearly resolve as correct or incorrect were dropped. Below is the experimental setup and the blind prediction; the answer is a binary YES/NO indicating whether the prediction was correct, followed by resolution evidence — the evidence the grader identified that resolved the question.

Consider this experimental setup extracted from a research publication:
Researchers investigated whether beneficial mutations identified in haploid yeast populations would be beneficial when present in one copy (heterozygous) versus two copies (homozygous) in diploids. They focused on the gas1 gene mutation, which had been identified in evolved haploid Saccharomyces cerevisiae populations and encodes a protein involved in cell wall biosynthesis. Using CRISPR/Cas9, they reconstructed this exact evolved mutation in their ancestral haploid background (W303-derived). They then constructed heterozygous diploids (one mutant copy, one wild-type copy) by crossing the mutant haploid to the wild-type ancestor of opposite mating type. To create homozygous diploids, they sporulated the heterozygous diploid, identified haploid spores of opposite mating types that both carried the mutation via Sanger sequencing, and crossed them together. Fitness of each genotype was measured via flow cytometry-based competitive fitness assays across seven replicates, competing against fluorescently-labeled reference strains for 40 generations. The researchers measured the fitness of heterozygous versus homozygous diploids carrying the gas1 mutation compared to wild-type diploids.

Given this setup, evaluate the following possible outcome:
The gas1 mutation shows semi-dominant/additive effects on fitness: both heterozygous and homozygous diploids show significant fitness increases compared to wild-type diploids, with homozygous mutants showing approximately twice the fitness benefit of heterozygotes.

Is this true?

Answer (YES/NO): NO